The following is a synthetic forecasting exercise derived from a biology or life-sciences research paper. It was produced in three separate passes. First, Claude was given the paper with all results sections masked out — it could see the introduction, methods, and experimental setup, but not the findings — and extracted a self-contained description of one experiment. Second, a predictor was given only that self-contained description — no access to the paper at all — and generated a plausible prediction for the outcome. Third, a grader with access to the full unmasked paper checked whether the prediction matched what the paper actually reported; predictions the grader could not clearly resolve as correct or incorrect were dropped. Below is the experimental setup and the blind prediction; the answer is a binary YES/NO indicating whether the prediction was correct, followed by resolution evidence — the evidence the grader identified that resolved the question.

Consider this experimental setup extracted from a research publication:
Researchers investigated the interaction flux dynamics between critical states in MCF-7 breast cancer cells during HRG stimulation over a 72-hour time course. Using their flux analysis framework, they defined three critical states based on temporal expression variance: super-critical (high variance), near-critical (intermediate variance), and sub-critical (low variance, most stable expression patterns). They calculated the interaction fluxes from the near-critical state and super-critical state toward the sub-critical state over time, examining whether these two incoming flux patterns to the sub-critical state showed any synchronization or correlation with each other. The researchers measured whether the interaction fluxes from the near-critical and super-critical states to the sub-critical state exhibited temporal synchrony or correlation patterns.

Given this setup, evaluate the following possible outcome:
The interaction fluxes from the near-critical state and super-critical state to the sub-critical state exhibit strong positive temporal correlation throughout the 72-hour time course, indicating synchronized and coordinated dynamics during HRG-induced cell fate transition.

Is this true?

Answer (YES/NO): YES